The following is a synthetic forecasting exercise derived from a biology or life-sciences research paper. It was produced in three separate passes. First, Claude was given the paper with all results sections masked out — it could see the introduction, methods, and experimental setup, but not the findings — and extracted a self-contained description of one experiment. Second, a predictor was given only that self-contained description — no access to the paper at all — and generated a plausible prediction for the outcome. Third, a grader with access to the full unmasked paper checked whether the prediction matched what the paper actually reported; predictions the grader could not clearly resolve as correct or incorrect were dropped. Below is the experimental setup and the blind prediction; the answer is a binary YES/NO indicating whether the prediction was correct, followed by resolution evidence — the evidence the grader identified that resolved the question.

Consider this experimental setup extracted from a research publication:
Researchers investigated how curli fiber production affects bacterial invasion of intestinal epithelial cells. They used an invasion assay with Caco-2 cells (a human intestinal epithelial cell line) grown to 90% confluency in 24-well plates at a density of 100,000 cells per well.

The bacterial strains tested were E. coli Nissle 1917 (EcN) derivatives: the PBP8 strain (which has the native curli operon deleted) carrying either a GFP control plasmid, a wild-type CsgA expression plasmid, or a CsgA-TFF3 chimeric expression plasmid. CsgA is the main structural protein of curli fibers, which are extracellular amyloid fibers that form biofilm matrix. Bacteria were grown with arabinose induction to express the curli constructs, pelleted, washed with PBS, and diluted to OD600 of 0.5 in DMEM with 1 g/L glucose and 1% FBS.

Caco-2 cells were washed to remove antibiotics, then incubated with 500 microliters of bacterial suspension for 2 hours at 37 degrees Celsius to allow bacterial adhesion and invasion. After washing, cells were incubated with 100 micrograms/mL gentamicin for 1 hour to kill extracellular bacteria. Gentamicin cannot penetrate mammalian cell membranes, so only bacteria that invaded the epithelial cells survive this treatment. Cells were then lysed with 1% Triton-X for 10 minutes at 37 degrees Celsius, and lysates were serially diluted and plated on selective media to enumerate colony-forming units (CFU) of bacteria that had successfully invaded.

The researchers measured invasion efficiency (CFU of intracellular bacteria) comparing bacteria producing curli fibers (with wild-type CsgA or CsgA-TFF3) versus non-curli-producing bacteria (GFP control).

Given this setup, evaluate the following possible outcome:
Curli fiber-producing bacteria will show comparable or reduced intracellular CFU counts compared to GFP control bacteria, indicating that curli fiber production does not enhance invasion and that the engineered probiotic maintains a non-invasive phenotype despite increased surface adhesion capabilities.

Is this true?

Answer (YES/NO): YES